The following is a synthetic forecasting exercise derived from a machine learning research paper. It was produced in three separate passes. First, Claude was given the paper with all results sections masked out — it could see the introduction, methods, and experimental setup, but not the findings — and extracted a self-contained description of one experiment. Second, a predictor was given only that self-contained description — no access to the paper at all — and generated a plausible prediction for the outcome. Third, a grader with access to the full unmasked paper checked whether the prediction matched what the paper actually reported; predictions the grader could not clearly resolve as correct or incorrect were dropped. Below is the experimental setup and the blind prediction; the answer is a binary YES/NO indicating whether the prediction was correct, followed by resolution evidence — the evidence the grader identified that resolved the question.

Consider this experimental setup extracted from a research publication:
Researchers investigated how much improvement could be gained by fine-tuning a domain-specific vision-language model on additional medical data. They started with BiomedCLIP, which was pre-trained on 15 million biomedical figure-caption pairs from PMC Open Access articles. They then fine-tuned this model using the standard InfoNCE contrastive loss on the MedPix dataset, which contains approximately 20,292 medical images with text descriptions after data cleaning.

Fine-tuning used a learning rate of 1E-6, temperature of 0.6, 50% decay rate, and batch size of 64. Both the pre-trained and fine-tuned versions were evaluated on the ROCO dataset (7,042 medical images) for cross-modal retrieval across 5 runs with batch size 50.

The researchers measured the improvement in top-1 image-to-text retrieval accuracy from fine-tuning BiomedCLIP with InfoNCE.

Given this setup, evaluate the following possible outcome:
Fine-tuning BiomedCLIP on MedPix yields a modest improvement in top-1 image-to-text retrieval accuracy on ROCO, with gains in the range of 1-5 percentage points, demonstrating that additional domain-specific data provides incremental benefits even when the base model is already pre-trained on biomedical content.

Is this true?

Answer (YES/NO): YES